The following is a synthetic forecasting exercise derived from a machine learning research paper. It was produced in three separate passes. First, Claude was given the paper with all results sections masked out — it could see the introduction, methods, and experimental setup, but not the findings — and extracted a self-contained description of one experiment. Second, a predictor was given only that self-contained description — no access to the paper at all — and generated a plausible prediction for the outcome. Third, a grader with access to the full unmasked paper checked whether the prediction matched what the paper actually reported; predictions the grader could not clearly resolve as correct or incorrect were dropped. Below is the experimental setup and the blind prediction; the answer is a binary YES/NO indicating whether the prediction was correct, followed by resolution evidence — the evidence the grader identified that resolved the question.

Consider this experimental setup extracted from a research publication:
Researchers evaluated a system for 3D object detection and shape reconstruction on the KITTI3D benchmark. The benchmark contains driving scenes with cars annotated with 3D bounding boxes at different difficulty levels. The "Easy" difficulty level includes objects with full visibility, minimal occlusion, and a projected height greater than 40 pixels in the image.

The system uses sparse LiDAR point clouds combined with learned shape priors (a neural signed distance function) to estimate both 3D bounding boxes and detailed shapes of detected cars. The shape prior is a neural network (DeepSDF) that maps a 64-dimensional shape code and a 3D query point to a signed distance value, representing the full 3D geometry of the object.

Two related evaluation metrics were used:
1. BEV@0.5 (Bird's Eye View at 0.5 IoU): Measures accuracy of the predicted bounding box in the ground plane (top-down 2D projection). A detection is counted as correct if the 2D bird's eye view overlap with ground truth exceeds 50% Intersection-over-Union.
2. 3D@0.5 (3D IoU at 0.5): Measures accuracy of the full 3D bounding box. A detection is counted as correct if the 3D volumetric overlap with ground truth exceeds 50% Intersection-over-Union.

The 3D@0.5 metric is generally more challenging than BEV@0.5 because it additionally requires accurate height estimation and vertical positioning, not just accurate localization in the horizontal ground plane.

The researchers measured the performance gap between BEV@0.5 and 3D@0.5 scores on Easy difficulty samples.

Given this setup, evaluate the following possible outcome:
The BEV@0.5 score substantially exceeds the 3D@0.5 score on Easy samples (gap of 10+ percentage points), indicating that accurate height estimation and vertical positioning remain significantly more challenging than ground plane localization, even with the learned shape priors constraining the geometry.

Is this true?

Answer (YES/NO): YES